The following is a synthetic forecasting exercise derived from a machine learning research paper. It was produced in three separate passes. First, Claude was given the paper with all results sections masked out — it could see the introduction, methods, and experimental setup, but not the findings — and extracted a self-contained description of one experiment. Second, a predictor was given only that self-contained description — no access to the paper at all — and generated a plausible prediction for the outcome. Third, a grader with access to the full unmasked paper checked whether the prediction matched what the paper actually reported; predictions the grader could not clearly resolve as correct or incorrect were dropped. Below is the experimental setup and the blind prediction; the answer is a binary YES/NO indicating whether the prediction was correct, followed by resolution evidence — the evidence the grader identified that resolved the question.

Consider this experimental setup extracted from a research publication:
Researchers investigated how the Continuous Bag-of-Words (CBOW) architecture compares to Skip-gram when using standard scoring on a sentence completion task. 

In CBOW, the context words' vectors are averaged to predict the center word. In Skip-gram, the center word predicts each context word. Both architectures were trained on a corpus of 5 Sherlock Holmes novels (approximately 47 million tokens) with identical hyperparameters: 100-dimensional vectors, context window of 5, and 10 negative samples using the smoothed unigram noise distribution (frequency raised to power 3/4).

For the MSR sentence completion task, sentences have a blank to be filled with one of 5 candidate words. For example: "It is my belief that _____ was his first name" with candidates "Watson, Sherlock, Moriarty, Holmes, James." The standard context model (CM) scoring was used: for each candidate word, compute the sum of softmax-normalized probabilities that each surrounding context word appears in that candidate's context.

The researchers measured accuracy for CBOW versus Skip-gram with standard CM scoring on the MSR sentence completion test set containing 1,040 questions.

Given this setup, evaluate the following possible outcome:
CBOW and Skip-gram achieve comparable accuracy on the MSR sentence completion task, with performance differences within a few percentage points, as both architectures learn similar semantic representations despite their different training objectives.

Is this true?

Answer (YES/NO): YES